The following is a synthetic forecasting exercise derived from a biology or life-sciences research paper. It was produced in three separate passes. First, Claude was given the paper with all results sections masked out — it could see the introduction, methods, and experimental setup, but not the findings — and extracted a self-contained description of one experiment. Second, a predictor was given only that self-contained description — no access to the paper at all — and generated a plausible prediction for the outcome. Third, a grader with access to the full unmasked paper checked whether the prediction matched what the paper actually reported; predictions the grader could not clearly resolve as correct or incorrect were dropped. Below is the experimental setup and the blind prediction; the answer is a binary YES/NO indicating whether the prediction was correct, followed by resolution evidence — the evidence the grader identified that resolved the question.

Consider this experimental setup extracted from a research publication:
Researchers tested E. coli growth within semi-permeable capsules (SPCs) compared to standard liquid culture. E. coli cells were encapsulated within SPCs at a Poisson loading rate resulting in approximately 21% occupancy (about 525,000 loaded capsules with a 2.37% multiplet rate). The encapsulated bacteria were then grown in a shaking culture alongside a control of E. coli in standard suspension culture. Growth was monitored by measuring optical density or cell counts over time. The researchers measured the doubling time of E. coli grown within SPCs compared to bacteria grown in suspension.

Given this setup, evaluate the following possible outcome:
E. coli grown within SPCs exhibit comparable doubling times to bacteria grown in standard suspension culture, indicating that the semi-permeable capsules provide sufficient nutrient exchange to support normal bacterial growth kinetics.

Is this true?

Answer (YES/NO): YES